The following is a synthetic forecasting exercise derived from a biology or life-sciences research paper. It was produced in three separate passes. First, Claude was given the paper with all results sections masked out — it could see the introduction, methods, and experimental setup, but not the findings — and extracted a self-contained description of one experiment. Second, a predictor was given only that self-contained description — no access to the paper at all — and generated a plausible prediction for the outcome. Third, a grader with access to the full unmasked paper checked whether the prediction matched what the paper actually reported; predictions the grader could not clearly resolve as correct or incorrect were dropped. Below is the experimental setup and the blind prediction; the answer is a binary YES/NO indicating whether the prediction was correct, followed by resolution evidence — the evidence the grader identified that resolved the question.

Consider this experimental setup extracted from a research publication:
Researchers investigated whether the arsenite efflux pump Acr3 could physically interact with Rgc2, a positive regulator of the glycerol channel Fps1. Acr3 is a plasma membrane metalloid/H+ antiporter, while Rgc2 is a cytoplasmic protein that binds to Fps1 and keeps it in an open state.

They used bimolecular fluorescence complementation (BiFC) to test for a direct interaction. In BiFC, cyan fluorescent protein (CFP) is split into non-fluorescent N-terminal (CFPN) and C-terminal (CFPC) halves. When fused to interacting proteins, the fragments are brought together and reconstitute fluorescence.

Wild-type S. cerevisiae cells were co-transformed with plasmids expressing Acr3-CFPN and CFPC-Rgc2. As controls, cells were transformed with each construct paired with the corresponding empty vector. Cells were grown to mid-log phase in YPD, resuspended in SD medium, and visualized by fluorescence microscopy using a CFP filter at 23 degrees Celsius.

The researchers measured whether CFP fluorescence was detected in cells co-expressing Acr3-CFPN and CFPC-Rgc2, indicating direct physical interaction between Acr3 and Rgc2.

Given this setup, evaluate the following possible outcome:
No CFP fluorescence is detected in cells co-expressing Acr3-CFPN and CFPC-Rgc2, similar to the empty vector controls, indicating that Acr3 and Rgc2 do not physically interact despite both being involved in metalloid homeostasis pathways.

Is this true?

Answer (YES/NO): NO